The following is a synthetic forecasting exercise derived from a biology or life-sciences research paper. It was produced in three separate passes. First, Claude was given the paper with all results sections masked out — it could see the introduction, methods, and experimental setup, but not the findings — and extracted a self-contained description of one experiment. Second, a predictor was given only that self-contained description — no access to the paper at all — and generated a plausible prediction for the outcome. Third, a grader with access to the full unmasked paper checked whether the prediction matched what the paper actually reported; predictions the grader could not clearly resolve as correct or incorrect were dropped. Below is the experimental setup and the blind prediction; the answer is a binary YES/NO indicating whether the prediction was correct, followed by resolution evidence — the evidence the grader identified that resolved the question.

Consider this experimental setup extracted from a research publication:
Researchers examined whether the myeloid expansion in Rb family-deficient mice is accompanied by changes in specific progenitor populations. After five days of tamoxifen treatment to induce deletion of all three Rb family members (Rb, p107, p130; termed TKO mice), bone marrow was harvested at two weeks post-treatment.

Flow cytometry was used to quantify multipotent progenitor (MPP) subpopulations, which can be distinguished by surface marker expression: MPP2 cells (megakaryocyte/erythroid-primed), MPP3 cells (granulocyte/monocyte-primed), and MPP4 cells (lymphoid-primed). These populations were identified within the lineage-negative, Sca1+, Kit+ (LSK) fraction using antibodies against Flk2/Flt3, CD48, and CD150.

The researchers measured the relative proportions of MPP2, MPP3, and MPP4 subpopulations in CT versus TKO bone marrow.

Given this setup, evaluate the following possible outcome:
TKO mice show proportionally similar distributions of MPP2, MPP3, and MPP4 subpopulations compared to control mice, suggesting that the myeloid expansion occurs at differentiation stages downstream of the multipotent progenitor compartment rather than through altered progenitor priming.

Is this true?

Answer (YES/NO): NO